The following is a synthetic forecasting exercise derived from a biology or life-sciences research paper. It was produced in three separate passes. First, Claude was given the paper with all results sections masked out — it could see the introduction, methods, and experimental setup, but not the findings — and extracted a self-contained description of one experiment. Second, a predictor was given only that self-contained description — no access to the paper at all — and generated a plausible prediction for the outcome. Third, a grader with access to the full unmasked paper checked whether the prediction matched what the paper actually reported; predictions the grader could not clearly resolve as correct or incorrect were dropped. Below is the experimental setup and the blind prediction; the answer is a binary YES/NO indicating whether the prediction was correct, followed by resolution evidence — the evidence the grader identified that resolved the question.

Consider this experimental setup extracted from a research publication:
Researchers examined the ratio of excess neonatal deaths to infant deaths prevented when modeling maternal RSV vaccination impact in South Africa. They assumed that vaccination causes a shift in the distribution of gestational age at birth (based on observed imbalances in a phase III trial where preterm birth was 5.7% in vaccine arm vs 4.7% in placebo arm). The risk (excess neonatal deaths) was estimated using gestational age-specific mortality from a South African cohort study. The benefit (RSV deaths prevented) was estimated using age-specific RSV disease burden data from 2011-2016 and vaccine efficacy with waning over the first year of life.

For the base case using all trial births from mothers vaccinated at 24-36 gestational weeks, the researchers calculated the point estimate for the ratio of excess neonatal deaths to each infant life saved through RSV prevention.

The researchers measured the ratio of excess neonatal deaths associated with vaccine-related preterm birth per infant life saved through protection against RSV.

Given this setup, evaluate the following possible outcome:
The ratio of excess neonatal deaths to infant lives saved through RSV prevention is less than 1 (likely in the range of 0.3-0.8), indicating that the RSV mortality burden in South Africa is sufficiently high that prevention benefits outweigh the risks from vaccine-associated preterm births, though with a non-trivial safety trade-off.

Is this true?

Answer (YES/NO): NO